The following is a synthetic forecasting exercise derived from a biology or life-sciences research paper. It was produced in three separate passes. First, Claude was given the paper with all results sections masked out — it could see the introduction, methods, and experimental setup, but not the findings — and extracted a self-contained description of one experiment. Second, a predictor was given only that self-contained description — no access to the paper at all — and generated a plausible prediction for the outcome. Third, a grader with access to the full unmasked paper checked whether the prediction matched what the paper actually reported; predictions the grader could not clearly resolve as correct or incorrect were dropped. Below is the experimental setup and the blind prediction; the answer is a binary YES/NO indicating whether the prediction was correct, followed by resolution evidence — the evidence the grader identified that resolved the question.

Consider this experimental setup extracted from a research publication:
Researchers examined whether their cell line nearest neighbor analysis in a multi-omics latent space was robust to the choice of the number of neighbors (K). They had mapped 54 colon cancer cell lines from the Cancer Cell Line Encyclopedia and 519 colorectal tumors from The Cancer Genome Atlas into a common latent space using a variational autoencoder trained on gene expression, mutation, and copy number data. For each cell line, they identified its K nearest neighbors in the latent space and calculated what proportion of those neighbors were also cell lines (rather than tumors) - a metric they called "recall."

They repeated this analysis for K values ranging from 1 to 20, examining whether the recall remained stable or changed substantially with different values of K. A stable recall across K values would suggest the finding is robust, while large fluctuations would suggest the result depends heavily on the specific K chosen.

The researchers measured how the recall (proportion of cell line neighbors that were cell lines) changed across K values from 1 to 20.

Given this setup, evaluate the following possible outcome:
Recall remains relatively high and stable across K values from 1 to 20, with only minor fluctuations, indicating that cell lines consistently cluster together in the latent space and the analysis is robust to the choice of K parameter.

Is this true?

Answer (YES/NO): YES